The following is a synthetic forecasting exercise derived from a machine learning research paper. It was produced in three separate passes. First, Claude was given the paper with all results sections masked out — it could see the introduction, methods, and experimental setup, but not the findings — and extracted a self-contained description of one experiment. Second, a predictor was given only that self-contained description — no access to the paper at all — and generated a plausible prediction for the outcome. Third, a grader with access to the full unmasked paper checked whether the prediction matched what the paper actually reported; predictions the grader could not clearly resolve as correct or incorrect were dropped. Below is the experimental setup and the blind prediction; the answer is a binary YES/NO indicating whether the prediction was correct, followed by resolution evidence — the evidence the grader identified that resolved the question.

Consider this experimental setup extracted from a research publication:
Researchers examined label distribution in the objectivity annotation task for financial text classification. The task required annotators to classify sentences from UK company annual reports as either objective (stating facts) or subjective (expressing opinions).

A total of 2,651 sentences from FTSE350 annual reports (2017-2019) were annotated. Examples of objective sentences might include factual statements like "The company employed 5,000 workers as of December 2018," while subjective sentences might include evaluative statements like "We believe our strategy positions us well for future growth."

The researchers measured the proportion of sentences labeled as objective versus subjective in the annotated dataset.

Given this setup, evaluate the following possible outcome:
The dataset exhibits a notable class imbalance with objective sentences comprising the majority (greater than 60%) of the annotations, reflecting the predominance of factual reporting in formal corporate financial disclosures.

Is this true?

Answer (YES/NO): YES